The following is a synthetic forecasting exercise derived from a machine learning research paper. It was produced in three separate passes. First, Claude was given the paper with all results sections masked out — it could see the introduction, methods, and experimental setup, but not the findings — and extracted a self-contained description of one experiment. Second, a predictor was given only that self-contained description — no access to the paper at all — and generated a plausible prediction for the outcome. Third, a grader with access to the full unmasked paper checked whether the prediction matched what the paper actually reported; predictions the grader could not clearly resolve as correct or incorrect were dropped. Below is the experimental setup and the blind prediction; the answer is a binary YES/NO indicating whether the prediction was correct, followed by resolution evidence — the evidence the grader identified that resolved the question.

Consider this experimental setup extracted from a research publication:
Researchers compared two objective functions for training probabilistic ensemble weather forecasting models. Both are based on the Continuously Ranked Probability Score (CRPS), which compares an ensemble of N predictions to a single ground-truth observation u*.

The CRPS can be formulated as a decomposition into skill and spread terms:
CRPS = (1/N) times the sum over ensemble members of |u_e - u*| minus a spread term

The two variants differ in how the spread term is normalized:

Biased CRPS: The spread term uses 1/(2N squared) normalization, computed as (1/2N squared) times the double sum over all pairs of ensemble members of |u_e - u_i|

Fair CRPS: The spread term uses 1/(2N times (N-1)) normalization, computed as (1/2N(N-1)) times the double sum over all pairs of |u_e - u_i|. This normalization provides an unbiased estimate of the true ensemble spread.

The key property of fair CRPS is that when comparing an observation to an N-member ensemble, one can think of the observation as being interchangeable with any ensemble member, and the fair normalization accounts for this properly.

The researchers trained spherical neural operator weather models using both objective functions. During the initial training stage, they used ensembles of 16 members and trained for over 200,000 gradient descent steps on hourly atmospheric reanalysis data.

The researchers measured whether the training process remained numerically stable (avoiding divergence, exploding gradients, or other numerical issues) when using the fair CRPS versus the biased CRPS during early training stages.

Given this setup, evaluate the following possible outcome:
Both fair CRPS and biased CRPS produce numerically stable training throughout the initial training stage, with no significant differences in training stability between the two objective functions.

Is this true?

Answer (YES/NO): NO